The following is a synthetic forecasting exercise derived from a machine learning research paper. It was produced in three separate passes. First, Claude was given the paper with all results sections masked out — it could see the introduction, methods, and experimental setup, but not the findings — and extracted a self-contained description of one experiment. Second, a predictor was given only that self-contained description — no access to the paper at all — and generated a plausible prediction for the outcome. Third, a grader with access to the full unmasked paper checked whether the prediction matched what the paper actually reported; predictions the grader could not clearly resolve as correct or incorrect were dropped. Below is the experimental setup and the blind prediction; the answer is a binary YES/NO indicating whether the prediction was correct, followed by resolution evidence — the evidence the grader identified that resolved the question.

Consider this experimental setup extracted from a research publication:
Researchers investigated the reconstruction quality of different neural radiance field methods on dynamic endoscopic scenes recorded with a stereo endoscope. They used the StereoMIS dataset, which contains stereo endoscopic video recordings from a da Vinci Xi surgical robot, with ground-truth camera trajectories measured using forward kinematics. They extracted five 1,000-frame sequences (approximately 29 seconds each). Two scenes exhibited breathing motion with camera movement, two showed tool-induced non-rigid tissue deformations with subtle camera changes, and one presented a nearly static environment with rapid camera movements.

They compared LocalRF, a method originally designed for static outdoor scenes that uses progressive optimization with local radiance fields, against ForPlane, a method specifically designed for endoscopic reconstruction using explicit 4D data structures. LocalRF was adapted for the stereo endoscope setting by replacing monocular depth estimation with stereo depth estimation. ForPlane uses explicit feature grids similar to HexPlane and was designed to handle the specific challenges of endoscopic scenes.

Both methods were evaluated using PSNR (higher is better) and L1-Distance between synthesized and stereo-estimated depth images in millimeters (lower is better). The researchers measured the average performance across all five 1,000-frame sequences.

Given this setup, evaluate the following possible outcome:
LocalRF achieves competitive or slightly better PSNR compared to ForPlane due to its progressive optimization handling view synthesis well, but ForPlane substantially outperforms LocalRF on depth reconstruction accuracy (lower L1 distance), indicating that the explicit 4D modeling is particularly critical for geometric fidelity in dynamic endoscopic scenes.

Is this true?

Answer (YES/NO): NO